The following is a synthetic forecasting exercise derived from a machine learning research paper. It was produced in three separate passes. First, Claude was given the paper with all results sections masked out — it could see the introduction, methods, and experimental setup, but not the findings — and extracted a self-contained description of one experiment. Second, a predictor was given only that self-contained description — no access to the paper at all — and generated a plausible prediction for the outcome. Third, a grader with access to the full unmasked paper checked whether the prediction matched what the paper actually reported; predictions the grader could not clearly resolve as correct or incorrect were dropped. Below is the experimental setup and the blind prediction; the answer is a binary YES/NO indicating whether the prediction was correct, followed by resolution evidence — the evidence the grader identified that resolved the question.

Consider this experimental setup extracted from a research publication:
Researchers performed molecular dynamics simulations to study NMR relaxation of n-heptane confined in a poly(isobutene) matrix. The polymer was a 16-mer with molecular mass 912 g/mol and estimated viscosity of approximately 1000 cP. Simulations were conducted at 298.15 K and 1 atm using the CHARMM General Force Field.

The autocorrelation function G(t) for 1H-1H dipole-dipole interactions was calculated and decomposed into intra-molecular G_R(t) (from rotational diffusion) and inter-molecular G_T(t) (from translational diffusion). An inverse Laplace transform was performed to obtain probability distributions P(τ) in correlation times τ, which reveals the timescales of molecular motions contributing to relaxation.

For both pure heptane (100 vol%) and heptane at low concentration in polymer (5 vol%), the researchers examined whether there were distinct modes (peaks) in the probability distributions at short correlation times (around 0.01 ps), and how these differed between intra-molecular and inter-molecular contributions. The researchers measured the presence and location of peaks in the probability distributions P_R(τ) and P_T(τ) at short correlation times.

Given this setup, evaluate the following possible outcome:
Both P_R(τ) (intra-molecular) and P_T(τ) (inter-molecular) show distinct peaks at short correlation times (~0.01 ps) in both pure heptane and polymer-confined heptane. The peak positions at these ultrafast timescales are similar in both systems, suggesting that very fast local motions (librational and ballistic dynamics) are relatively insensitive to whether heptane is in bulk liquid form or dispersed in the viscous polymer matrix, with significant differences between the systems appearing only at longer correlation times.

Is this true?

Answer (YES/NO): NO